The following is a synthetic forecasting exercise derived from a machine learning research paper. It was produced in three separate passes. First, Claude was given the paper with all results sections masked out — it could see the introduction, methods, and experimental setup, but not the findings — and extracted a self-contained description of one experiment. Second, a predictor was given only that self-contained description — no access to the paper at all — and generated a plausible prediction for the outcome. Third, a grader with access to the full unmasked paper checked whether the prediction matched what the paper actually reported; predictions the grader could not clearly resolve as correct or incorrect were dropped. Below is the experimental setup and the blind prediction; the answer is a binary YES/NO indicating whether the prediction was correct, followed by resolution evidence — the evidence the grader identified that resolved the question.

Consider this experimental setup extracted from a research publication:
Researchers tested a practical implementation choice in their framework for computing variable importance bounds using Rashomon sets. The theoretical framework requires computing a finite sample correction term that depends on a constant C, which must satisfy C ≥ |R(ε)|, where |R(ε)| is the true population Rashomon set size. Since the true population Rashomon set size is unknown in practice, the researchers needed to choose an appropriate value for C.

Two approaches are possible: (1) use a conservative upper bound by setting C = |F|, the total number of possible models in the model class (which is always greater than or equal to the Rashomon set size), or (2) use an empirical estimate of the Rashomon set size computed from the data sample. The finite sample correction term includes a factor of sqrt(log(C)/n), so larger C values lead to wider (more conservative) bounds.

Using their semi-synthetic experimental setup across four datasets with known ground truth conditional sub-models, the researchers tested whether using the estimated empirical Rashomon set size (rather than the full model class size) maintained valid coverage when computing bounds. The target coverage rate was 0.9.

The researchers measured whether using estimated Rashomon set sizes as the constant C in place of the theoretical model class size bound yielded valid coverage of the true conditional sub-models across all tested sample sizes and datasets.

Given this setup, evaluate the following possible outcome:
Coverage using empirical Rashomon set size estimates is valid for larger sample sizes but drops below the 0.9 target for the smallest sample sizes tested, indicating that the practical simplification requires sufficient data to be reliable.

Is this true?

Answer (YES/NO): NO